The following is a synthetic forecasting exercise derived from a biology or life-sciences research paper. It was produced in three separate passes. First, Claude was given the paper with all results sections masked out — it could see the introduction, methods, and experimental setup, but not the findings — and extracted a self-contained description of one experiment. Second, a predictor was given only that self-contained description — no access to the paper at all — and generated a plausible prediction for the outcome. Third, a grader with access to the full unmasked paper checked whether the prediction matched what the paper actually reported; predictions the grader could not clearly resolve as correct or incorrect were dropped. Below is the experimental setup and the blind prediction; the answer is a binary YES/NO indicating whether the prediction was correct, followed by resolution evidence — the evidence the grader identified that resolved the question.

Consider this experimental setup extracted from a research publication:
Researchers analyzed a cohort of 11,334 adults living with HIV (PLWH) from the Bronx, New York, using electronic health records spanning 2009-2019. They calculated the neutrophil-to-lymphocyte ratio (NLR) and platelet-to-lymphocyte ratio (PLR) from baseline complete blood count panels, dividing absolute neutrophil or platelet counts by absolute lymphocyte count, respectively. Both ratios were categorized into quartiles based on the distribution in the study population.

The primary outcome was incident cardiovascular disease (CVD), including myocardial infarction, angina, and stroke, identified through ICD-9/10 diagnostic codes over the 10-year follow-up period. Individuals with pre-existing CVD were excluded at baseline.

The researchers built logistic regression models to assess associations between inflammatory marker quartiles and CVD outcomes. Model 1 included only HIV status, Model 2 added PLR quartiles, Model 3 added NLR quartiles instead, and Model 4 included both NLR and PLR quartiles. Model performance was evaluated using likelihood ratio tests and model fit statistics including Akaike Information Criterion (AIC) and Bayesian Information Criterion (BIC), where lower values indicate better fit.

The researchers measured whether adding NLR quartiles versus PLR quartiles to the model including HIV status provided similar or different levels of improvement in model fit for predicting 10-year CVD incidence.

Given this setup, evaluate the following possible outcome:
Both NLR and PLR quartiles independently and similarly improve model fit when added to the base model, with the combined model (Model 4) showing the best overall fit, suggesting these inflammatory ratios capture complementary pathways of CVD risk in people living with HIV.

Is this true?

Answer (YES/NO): NO